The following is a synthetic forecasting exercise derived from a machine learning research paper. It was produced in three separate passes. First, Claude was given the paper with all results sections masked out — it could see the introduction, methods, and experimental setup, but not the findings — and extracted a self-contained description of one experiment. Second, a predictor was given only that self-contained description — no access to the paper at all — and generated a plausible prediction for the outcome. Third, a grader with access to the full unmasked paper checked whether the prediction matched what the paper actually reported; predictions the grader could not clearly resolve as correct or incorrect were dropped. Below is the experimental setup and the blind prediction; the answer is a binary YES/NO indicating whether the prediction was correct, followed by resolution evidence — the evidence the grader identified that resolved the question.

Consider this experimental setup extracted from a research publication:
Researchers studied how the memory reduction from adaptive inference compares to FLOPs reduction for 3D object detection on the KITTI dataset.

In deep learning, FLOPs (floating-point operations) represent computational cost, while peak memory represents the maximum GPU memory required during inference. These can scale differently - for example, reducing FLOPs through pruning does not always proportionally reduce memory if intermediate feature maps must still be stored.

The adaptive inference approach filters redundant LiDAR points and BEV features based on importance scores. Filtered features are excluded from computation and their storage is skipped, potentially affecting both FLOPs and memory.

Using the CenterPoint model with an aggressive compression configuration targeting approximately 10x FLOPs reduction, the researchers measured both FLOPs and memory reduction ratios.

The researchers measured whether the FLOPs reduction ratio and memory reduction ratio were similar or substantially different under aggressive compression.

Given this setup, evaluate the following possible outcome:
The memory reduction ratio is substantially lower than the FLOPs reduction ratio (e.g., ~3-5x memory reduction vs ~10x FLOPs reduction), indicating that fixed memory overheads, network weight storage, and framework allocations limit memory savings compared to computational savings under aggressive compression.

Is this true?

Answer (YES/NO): NO